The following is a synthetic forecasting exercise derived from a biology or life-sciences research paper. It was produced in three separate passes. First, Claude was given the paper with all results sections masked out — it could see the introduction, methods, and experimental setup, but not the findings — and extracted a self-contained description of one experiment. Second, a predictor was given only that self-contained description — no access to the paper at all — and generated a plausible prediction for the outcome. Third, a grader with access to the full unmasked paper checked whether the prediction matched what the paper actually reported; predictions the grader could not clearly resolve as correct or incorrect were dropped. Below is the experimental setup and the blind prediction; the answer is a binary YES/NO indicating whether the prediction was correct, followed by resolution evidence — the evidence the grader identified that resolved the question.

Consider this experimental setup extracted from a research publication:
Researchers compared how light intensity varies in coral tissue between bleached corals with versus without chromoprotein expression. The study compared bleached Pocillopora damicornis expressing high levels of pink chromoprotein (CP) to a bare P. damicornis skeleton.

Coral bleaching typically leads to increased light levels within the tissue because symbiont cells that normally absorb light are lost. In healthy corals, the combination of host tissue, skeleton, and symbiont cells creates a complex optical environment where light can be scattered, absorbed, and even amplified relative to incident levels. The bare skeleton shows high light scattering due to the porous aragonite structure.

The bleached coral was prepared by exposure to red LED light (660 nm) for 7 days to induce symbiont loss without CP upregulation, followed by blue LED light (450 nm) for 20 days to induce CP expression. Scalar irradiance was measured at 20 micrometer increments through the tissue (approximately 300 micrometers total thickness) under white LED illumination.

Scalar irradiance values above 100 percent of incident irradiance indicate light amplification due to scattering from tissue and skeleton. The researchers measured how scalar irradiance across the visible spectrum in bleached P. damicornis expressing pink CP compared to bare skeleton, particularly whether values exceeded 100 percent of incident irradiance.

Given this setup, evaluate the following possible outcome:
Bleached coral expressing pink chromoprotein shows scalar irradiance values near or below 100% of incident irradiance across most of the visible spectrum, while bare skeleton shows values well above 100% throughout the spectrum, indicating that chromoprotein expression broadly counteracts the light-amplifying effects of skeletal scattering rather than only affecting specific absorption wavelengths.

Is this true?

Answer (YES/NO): NO